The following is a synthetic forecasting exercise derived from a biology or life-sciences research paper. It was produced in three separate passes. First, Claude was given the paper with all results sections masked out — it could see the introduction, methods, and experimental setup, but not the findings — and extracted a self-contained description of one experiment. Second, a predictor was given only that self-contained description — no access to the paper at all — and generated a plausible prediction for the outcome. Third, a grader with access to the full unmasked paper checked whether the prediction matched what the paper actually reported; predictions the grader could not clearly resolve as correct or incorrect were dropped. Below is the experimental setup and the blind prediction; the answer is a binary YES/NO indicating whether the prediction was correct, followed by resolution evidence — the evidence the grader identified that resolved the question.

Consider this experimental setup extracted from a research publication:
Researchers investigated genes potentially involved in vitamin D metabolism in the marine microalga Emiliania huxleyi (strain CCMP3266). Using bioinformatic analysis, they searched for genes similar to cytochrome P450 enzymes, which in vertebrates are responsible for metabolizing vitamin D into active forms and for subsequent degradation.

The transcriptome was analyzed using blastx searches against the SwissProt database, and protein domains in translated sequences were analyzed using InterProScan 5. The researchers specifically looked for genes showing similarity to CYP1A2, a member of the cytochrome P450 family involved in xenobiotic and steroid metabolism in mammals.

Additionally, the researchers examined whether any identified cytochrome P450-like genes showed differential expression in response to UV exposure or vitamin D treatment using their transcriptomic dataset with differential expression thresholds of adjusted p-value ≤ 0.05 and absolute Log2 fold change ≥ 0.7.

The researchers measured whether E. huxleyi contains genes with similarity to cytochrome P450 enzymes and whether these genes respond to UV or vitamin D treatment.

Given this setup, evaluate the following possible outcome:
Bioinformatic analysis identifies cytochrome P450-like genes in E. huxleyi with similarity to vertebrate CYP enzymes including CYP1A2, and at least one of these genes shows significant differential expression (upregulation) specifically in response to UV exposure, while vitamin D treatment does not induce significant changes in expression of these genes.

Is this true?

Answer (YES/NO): NO